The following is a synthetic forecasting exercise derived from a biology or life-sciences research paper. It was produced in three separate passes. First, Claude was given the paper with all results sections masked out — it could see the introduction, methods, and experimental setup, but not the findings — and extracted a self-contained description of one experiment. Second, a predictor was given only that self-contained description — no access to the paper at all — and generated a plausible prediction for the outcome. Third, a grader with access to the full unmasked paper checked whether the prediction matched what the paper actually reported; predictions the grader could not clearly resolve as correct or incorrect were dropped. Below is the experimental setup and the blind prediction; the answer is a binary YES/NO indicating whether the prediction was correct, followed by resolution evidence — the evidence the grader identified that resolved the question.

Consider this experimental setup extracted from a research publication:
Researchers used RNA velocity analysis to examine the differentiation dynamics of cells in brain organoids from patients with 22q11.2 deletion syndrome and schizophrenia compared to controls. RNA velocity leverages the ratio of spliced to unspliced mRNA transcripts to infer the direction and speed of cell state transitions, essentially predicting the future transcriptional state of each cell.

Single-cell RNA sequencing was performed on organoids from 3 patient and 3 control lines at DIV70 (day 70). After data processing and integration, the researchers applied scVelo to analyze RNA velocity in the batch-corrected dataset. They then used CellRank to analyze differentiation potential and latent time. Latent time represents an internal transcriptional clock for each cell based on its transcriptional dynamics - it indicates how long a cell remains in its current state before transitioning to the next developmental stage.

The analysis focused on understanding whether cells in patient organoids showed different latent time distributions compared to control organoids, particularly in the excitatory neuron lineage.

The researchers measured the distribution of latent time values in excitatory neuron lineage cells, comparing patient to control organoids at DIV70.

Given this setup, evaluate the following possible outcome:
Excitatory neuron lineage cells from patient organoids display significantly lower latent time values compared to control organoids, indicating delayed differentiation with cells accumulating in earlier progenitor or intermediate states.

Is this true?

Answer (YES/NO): YES